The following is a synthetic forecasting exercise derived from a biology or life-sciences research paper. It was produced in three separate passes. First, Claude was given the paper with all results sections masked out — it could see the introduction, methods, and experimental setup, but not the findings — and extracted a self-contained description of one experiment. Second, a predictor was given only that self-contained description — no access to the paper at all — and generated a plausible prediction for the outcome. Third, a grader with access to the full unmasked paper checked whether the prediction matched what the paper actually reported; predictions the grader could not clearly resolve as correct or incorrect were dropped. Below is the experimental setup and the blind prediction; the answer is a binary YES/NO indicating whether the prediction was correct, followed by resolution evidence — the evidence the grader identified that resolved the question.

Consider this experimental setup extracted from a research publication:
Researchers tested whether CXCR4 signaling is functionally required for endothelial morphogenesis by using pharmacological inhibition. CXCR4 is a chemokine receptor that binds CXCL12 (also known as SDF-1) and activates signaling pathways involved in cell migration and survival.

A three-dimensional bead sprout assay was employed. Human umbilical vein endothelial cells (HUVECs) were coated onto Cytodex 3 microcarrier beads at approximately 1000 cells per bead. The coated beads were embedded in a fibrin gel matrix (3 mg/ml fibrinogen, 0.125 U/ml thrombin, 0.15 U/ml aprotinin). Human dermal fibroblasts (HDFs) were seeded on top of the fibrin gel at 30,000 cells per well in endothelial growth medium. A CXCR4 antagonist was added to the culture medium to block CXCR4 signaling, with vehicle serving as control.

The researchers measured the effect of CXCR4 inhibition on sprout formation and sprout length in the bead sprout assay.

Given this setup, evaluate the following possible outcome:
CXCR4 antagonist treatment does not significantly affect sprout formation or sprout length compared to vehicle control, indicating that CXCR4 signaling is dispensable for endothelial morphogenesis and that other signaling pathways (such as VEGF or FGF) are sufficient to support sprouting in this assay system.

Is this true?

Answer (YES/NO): NO